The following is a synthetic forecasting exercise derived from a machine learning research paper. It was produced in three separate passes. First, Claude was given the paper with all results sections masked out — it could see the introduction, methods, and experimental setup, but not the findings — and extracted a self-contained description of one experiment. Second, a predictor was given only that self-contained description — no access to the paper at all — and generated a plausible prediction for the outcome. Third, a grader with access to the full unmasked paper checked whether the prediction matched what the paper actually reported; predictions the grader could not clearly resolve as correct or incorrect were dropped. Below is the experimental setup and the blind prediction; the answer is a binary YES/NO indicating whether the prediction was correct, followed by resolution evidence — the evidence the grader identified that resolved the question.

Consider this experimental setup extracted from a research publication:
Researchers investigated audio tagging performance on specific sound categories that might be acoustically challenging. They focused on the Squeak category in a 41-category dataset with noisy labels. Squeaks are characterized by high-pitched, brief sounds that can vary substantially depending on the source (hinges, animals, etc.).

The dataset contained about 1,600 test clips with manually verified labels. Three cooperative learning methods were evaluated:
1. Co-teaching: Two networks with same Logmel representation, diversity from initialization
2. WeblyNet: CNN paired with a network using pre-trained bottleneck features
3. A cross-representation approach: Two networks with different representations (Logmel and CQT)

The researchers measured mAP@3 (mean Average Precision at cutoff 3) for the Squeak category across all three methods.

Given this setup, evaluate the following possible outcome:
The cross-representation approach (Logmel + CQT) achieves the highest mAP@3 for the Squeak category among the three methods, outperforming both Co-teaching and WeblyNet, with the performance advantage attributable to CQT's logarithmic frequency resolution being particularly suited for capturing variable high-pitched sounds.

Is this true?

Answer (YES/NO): NO